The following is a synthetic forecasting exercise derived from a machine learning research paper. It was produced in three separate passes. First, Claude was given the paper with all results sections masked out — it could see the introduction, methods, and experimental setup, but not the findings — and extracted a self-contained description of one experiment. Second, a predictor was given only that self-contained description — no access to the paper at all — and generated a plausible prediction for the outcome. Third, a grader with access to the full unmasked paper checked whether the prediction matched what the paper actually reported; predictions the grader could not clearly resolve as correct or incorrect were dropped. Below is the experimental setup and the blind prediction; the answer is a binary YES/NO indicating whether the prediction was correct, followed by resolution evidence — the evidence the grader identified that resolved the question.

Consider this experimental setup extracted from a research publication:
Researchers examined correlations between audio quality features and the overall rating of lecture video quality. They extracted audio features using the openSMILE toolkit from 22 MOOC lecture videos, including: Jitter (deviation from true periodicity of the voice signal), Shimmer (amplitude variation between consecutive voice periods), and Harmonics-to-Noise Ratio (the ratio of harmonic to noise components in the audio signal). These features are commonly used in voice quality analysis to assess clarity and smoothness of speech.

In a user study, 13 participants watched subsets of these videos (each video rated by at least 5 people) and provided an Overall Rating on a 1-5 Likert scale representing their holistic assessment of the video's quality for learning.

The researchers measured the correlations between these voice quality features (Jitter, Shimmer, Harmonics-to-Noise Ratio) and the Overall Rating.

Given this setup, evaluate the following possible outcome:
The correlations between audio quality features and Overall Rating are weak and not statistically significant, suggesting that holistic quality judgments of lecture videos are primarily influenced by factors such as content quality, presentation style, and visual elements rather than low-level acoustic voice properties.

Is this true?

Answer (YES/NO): YES